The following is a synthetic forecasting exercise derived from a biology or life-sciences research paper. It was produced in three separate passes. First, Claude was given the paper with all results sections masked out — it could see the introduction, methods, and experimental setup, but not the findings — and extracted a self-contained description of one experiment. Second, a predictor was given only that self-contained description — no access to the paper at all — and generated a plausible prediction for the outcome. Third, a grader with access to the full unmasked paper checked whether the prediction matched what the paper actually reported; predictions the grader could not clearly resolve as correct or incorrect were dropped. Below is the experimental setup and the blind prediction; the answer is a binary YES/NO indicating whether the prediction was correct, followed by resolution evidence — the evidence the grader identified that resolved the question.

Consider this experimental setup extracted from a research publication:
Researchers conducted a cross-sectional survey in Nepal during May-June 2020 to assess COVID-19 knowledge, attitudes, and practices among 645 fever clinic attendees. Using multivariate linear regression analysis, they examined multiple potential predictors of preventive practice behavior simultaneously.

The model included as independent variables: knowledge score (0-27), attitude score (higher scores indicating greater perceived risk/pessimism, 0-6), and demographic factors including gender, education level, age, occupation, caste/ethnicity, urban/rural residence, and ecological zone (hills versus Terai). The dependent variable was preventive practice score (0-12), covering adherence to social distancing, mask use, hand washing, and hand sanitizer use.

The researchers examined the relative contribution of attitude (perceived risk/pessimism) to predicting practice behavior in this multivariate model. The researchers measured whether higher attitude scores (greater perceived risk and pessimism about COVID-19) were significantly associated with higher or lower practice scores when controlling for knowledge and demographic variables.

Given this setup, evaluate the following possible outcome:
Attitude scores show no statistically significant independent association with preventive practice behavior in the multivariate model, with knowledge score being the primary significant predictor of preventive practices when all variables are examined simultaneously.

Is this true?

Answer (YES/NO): NO